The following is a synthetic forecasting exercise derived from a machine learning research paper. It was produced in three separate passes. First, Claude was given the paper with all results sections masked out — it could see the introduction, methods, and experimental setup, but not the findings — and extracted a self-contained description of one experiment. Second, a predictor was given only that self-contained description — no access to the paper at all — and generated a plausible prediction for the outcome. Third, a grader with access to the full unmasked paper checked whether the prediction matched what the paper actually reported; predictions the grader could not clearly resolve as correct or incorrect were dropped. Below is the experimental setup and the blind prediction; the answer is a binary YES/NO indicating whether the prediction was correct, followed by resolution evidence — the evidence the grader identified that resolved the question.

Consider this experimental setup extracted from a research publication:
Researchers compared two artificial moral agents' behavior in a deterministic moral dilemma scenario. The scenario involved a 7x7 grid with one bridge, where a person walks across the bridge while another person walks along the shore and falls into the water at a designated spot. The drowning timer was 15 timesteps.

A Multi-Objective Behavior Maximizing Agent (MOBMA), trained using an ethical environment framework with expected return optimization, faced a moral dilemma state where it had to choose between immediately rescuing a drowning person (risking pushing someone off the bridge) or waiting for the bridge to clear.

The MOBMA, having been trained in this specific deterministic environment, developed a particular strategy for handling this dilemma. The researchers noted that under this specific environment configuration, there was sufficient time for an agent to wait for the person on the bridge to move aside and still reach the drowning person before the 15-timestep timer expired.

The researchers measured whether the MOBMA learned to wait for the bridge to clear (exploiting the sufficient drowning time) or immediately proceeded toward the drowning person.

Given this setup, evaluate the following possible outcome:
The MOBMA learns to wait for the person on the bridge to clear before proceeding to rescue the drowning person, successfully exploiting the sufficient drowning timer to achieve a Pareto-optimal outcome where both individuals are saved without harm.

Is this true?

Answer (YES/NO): YES